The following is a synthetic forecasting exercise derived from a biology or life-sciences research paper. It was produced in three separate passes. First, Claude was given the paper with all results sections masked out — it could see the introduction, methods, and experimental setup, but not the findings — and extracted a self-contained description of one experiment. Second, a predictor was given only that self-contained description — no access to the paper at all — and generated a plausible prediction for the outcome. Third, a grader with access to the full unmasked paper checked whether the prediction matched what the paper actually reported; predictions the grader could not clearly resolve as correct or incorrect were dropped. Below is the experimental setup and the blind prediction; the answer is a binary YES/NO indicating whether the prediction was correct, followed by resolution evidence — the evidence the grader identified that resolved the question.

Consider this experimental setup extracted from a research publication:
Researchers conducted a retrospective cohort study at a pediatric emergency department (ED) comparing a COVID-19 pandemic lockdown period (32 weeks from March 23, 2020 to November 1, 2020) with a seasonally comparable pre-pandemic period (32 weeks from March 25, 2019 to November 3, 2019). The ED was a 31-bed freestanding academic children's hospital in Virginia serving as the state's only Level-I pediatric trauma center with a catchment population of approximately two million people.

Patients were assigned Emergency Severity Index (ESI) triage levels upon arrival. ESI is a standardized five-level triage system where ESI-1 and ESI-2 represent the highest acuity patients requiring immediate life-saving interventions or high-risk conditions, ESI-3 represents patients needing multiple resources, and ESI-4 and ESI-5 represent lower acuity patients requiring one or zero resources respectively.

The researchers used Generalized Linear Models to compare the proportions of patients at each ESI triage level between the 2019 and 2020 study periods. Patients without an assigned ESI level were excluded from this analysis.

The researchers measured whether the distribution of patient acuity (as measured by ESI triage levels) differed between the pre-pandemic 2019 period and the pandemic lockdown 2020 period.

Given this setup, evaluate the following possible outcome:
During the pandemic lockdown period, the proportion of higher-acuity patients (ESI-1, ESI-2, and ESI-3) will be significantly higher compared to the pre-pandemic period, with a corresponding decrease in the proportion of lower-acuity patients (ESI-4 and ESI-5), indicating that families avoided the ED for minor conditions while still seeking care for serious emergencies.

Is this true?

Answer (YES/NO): YES